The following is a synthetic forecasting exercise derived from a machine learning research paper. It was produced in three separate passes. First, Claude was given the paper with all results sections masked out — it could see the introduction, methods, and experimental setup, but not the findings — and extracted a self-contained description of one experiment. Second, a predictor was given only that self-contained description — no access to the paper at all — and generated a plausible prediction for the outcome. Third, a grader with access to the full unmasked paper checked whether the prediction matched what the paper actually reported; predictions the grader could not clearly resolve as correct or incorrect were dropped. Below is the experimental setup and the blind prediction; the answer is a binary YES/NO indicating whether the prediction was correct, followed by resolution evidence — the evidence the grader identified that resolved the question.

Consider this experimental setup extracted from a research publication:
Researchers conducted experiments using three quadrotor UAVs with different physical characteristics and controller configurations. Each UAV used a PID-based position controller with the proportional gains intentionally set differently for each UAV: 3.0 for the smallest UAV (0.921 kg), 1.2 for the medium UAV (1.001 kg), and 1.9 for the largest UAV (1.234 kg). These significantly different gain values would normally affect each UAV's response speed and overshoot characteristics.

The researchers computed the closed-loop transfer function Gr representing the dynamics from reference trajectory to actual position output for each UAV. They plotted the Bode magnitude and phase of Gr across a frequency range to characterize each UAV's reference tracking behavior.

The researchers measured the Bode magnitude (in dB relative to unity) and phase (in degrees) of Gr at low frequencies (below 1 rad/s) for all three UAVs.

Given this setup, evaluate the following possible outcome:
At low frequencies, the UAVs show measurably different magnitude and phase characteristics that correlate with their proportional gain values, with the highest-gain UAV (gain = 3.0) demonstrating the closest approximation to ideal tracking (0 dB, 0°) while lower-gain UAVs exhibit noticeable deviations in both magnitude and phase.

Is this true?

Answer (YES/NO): NO